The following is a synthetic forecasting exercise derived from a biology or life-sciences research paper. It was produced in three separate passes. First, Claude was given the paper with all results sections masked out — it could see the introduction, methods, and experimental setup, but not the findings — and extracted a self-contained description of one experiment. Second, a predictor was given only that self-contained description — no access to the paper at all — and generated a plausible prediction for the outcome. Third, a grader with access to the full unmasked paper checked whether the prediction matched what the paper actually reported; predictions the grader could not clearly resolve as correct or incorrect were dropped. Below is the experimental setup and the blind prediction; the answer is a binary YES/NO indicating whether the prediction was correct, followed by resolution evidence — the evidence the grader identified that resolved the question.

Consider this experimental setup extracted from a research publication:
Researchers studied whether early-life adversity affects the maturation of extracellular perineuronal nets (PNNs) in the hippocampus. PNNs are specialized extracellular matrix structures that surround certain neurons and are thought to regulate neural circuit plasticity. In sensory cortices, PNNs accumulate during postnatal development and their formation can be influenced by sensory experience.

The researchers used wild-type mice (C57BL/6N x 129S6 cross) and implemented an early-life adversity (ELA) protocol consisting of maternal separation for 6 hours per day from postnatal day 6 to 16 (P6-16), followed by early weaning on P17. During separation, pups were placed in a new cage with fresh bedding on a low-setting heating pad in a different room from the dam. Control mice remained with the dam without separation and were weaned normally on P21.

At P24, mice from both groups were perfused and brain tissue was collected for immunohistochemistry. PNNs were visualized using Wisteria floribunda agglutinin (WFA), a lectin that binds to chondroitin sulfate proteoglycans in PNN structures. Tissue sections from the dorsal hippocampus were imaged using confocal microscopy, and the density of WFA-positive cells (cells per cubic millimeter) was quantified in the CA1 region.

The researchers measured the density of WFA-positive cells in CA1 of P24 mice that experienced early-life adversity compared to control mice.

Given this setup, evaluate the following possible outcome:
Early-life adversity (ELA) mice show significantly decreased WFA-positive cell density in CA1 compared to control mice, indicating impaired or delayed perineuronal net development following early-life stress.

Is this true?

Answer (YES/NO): YES